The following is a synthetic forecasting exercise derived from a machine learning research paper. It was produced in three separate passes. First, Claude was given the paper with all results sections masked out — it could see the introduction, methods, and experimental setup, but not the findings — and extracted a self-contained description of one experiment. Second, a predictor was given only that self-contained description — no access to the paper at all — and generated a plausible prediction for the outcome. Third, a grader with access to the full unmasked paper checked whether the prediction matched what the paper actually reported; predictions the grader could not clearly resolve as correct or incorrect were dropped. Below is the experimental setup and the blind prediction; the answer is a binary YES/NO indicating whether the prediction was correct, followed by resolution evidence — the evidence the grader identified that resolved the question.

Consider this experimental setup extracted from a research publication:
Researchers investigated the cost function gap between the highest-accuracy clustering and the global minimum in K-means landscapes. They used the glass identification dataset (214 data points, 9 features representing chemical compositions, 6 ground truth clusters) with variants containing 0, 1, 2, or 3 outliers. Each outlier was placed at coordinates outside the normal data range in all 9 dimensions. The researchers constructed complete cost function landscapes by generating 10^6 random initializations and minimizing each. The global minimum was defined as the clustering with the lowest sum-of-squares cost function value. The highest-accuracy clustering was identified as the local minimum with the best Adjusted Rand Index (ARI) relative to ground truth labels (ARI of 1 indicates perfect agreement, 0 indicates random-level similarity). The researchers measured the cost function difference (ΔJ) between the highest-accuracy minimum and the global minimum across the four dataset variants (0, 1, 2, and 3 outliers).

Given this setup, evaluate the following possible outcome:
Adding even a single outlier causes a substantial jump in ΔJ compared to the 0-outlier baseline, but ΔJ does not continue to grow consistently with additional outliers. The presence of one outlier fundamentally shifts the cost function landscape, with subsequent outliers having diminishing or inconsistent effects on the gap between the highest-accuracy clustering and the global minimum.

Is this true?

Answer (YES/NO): NO